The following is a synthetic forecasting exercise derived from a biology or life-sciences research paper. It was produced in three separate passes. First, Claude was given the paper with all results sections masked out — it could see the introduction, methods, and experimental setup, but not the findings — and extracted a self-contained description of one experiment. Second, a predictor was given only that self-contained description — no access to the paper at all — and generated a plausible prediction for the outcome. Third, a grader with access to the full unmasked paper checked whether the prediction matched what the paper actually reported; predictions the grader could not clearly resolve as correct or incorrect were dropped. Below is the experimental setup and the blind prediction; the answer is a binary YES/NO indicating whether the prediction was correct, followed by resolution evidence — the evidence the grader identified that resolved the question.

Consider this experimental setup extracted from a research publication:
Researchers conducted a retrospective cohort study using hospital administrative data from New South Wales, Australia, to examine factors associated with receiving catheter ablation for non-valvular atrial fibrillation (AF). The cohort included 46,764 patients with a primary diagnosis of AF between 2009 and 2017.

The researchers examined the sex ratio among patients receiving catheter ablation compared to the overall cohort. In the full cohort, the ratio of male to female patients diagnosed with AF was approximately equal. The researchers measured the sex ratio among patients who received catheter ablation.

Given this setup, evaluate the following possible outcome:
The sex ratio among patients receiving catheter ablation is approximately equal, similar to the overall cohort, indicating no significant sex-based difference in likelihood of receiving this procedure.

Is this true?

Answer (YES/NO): NO